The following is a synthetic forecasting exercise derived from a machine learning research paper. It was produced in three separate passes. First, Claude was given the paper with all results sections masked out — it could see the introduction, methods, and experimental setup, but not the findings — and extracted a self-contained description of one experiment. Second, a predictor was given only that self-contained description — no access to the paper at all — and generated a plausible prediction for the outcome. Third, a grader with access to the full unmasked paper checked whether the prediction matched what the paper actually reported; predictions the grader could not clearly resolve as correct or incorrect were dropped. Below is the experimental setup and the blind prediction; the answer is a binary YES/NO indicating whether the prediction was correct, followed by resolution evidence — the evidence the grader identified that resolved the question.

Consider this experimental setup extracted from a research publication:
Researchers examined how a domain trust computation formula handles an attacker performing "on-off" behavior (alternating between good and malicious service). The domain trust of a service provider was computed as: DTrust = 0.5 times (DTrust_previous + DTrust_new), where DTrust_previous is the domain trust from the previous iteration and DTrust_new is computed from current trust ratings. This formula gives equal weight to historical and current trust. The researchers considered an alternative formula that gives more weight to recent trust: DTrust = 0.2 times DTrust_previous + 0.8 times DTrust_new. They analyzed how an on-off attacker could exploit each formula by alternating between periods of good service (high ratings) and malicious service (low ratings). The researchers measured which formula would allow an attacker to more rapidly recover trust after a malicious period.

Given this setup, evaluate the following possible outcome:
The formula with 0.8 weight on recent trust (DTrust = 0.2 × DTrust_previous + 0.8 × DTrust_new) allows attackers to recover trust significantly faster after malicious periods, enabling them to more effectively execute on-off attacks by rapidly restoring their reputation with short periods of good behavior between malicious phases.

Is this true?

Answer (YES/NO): YES